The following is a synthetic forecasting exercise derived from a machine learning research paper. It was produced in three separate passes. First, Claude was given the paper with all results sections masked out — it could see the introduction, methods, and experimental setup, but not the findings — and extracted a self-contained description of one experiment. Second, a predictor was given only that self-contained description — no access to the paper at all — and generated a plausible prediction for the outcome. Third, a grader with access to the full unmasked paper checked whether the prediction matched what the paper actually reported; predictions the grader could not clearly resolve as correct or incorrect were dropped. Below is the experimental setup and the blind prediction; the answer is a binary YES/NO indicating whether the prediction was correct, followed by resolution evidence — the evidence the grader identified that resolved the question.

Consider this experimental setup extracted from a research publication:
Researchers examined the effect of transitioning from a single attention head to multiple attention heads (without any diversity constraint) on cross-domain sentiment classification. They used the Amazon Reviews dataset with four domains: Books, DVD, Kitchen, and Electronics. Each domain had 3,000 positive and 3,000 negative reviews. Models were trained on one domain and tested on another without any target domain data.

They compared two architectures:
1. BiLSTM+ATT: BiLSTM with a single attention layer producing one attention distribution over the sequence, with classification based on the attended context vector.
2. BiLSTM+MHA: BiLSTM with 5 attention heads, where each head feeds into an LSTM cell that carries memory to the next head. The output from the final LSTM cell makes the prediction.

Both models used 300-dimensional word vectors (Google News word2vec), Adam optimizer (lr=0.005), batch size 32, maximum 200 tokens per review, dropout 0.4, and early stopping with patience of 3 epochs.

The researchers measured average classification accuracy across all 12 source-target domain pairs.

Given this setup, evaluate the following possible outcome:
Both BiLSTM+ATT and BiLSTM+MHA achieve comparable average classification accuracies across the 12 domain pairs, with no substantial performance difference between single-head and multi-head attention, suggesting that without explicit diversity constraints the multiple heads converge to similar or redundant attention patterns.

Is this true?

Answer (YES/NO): NO